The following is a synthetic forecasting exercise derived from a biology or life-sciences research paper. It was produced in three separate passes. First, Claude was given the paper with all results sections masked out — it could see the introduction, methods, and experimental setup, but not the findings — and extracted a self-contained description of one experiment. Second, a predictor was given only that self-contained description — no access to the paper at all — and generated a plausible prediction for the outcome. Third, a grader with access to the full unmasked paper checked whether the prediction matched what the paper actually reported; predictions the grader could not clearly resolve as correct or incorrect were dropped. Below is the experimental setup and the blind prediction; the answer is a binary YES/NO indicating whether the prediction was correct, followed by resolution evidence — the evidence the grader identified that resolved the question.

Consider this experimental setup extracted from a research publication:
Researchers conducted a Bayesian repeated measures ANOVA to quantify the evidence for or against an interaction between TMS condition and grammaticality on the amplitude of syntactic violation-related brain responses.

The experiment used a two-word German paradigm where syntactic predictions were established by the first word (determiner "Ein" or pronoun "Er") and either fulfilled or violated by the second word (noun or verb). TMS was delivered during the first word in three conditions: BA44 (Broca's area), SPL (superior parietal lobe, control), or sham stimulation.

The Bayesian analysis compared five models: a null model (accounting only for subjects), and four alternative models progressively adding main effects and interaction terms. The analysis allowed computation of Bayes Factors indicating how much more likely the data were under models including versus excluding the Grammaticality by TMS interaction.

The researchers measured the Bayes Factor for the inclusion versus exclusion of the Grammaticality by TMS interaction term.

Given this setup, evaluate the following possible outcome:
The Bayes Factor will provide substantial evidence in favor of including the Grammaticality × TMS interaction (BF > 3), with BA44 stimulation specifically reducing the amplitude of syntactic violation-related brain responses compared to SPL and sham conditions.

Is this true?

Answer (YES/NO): NO